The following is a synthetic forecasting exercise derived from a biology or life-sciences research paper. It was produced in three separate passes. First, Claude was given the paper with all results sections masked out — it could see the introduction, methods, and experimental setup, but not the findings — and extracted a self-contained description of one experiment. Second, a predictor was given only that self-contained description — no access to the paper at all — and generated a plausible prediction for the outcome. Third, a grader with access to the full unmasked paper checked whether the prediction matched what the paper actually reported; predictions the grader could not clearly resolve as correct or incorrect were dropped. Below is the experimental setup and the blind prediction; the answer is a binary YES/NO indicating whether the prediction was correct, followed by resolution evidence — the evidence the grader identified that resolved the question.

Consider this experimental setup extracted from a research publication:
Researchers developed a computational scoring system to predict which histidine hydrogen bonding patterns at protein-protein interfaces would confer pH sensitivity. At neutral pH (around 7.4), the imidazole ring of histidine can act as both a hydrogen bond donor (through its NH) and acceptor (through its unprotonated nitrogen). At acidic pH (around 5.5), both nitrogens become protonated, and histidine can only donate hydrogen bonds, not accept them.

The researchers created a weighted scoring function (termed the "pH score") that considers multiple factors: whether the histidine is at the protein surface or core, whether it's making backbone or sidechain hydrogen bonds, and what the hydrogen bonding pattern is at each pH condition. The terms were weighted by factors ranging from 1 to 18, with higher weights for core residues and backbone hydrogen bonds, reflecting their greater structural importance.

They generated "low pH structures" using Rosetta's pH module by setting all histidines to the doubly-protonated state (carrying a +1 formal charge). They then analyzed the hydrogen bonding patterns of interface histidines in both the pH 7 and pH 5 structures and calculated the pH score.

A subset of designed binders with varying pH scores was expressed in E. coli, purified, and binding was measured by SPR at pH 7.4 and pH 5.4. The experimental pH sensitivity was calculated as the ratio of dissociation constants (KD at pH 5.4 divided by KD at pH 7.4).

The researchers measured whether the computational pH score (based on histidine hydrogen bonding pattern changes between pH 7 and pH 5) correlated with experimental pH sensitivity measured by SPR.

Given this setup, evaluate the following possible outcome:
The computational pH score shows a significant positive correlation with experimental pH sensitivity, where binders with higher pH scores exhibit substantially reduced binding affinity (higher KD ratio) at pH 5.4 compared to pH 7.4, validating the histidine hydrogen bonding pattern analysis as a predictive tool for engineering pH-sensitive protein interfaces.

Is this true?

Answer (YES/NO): NO